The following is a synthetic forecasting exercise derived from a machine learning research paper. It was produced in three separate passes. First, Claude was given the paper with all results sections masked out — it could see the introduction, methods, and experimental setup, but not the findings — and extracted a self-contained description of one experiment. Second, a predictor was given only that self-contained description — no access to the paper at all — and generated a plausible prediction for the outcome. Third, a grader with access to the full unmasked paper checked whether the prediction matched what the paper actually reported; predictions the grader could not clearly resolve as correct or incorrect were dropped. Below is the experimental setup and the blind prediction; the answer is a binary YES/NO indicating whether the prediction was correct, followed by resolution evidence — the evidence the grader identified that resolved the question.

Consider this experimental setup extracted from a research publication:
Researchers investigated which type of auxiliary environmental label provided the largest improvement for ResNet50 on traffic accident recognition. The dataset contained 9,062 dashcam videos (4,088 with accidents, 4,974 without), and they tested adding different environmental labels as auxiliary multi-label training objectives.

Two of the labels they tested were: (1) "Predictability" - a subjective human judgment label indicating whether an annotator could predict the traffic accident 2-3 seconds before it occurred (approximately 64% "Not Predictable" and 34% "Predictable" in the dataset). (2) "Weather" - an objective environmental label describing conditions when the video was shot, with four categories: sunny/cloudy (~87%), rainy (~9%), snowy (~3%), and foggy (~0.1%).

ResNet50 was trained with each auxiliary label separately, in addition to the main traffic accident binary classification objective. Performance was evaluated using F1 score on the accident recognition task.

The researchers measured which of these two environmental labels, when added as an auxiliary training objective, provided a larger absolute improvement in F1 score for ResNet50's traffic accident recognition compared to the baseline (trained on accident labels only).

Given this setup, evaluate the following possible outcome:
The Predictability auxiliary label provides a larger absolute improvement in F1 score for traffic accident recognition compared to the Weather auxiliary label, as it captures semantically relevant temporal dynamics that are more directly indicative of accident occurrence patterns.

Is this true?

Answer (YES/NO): YES